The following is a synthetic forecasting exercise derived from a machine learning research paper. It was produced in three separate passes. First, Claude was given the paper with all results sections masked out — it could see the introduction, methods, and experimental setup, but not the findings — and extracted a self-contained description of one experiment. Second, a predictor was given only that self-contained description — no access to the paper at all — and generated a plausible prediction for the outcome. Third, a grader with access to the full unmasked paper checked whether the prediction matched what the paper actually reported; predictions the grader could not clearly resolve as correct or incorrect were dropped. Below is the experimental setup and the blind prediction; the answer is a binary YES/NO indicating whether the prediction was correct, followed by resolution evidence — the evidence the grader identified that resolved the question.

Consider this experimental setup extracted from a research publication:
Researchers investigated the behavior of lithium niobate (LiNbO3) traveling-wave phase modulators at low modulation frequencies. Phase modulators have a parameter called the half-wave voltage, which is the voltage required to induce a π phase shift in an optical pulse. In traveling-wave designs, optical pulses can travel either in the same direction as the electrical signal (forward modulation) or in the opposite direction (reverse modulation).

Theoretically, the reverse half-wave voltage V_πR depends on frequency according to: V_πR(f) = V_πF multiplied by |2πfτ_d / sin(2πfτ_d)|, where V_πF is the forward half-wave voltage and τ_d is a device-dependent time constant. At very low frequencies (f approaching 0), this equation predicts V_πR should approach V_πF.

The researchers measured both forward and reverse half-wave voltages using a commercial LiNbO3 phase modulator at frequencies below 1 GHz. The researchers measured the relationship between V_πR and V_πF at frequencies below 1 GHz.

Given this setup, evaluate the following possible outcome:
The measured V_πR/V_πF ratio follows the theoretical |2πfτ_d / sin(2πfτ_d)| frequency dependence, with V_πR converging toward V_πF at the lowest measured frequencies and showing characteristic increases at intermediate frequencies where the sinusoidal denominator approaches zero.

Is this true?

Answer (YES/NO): YES